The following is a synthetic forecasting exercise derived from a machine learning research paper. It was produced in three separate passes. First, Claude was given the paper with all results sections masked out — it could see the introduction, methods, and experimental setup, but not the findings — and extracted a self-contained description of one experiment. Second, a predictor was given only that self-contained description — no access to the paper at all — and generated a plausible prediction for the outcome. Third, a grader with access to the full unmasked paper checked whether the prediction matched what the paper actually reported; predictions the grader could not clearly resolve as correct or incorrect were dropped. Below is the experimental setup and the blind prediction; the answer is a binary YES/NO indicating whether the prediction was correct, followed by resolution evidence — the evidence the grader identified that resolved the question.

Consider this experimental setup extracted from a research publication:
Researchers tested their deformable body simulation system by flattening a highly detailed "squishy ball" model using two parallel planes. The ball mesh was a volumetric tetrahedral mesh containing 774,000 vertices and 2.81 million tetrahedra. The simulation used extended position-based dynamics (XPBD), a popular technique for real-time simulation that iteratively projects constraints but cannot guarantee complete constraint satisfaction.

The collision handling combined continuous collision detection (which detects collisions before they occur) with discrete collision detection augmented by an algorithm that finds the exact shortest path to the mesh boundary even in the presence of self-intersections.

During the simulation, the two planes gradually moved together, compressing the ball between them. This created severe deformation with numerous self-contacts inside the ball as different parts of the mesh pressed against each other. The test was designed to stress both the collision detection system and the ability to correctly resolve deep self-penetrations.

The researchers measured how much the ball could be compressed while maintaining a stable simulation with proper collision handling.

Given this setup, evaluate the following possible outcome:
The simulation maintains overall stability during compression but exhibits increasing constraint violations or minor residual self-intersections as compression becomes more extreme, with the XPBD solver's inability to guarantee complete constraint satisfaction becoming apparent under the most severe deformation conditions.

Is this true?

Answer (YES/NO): NO